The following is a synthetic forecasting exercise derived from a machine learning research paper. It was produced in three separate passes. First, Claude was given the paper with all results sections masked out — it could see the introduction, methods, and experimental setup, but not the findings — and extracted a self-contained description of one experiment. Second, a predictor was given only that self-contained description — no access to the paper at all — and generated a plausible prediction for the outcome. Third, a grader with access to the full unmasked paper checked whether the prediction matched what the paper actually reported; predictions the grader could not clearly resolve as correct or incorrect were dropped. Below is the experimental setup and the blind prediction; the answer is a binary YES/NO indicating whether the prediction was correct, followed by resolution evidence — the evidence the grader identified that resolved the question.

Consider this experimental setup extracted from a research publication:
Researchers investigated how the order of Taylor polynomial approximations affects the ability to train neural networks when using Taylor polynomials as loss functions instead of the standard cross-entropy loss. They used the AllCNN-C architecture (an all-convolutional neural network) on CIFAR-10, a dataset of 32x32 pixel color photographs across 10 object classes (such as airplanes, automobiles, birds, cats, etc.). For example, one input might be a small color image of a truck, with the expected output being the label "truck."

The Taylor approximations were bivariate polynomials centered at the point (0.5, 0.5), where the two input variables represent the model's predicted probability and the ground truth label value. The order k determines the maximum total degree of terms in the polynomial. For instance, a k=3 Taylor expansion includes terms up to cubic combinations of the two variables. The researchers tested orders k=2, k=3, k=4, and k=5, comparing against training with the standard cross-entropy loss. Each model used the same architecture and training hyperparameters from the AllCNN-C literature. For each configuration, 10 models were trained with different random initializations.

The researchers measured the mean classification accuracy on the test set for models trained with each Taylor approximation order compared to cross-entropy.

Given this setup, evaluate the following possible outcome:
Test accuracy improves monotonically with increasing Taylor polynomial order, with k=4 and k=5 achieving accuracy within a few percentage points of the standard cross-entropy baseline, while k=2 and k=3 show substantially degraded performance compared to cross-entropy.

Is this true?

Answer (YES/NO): NO